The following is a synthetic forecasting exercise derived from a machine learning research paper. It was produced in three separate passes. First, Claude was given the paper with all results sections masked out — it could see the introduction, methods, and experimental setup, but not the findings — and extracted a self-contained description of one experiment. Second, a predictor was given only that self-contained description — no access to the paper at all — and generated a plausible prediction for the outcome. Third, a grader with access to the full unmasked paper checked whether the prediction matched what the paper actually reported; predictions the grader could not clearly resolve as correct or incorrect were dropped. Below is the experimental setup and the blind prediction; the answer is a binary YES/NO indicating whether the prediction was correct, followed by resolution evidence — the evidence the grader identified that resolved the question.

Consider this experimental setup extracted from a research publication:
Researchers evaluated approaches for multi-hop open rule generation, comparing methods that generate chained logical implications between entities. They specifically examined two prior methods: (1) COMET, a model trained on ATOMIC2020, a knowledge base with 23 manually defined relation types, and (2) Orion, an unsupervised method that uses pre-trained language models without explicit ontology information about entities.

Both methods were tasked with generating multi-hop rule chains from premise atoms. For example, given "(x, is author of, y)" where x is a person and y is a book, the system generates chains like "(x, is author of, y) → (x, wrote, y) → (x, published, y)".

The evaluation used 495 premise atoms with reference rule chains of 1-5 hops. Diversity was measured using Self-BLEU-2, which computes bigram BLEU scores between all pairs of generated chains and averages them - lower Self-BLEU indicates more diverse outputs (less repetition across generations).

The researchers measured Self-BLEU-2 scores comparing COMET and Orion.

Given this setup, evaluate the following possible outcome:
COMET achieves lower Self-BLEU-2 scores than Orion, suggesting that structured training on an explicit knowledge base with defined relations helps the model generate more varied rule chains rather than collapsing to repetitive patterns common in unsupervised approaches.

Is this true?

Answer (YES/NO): NO